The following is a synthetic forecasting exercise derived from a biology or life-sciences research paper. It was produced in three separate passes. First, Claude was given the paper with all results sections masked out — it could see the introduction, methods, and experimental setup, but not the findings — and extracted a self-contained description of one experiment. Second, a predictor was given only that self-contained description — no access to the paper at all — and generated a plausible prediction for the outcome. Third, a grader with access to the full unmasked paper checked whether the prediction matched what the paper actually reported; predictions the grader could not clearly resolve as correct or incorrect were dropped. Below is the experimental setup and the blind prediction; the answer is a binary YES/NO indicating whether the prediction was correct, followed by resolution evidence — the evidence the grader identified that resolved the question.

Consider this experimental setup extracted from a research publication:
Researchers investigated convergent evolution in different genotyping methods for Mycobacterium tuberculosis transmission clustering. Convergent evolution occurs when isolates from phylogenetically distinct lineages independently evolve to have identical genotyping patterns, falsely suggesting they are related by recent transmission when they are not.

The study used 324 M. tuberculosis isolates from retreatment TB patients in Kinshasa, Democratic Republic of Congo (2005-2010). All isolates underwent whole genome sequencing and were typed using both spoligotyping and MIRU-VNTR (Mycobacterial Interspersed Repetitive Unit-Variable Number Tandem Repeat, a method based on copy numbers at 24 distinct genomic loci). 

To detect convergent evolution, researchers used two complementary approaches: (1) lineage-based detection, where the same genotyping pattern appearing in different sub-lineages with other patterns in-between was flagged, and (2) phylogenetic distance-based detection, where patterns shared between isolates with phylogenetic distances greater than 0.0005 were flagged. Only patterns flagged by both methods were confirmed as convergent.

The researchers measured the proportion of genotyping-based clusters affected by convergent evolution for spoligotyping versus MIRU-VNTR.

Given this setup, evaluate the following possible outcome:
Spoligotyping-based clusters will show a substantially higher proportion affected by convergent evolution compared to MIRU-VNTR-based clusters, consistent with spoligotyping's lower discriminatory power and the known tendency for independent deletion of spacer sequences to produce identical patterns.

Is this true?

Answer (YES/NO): YES